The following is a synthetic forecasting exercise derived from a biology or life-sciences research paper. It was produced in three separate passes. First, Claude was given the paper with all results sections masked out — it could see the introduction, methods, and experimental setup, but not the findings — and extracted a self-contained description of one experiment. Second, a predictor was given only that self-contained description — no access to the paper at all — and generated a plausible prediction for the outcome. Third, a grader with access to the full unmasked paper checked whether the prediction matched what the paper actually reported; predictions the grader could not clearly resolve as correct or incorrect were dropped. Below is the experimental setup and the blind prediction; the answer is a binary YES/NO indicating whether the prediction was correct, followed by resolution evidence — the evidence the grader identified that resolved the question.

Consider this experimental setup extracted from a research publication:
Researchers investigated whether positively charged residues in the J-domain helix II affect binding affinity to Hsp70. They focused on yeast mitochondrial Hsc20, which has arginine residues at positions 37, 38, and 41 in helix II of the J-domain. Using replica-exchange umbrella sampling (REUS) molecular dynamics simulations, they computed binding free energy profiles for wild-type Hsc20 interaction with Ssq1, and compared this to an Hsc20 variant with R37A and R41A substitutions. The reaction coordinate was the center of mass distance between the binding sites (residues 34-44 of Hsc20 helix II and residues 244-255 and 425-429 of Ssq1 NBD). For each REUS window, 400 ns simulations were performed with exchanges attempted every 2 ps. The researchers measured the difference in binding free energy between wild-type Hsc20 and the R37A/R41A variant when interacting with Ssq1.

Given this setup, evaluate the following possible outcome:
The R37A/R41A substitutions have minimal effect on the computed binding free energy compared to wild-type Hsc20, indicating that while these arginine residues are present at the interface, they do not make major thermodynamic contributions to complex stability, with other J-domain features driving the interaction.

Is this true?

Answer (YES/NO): NO